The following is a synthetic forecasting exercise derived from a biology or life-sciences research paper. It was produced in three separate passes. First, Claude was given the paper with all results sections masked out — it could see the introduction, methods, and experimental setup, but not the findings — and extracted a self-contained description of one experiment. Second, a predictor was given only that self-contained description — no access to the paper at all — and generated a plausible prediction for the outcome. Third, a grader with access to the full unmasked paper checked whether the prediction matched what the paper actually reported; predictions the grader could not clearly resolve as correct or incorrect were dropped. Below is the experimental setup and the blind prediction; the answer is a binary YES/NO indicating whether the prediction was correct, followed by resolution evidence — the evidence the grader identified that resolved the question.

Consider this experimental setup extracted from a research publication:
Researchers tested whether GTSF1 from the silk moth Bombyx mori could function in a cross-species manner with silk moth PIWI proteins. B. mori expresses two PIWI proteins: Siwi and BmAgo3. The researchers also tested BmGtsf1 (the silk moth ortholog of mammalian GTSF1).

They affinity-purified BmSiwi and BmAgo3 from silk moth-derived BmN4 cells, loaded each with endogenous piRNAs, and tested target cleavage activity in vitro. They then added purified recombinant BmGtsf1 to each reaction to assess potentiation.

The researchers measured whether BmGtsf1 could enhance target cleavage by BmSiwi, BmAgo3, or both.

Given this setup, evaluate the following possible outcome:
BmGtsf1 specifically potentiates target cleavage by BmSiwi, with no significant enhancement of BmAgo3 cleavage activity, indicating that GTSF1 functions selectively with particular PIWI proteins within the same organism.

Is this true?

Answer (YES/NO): YES